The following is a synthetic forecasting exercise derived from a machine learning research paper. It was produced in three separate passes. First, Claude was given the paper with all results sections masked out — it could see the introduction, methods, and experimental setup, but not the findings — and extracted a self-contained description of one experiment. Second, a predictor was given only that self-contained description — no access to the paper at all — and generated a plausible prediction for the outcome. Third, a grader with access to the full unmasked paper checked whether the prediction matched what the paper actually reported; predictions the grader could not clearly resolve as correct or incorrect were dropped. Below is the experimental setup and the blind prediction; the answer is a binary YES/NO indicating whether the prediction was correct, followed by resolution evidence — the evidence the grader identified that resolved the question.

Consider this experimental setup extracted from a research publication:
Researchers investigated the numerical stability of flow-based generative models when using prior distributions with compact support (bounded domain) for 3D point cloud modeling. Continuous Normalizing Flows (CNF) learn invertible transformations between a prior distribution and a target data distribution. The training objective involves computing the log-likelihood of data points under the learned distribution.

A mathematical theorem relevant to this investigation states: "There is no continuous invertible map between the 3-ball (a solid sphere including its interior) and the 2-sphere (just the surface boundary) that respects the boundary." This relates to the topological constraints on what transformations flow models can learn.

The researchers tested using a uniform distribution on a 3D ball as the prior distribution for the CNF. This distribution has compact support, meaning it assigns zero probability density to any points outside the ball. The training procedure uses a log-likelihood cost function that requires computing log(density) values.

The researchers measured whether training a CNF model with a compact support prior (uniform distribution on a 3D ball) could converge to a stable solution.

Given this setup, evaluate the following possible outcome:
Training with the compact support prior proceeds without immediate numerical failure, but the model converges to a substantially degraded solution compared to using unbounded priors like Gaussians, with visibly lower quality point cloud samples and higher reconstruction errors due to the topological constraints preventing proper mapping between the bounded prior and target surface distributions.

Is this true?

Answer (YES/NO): NO